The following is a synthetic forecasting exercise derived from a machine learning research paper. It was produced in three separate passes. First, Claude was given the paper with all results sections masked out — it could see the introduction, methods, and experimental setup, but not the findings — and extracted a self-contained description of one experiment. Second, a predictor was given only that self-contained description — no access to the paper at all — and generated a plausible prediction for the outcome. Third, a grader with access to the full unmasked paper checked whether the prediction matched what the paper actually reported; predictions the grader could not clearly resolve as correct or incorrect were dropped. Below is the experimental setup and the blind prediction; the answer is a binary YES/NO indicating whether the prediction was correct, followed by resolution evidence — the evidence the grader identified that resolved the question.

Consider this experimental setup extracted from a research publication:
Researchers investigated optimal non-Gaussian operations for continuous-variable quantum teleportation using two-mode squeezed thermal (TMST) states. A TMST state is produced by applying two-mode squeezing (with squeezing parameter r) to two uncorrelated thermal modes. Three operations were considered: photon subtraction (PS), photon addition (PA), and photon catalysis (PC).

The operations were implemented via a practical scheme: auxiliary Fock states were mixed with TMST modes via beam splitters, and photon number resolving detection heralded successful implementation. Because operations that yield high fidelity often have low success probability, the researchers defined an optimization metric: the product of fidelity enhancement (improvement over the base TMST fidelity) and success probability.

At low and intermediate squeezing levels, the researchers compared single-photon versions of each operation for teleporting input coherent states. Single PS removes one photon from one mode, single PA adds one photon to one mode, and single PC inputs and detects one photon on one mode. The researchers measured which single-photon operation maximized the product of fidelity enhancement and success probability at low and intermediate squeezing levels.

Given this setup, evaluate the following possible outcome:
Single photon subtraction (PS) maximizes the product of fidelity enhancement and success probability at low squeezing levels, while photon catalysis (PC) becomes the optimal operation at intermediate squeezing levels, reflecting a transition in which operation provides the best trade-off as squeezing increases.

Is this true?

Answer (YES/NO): NO